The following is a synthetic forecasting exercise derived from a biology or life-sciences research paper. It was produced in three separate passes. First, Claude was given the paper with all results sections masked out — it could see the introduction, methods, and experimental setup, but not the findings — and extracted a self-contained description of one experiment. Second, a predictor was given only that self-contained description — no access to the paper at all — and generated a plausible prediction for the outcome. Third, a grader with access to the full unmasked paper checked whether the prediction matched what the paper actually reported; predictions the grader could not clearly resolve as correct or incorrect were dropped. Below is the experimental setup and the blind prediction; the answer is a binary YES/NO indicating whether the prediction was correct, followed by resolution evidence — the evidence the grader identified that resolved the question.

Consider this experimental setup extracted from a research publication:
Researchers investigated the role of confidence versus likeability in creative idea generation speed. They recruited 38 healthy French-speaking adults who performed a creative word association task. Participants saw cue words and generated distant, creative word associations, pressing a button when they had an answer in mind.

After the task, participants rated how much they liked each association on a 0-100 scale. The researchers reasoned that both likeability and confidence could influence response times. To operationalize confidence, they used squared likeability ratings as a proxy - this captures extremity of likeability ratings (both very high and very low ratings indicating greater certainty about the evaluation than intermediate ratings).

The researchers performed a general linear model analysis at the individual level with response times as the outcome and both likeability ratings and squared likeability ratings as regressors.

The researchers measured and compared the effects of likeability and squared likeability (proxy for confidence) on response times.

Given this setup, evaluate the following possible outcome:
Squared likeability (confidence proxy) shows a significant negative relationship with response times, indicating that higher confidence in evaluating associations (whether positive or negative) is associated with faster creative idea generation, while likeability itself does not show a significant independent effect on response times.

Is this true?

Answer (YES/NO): NO